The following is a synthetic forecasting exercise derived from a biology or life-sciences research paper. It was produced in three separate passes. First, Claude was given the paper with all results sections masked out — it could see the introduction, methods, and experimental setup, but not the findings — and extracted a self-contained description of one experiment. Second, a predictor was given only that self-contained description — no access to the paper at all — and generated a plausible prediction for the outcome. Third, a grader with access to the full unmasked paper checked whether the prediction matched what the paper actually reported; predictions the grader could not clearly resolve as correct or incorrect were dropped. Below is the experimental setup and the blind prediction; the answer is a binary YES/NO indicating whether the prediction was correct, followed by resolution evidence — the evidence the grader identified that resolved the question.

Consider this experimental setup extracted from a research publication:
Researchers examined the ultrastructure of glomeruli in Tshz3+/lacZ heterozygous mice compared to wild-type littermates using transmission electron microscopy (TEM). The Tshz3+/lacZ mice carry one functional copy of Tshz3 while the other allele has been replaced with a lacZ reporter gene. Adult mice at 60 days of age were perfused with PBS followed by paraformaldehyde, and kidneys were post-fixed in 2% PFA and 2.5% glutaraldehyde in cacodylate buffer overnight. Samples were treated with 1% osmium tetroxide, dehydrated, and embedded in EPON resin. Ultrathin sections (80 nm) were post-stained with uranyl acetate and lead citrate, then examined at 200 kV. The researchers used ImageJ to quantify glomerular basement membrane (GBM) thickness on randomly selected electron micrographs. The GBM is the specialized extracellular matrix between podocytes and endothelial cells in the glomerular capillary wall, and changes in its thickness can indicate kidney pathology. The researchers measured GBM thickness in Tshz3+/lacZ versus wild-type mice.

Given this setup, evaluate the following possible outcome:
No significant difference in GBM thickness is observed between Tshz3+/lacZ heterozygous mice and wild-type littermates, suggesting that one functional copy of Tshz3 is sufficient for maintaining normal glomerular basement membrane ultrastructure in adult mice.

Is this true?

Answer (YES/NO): NO